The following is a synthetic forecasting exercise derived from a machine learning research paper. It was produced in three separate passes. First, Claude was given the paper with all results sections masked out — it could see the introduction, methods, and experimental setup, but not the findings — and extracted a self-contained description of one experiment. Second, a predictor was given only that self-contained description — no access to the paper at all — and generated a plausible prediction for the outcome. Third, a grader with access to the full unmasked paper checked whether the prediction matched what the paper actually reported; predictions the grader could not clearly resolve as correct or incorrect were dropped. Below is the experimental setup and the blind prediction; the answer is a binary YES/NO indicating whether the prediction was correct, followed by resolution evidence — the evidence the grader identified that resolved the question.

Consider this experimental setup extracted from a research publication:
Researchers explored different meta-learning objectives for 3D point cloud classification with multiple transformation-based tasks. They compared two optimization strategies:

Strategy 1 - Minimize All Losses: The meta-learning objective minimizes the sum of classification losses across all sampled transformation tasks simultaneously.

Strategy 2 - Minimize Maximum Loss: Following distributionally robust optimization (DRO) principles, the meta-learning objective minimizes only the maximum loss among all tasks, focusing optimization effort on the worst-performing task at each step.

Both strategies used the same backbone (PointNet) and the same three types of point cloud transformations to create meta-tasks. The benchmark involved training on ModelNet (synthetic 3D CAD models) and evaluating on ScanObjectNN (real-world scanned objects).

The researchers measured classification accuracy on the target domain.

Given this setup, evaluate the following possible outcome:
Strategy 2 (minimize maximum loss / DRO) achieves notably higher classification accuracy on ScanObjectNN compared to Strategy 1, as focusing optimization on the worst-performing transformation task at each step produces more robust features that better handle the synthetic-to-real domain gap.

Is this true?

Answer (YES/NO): NO